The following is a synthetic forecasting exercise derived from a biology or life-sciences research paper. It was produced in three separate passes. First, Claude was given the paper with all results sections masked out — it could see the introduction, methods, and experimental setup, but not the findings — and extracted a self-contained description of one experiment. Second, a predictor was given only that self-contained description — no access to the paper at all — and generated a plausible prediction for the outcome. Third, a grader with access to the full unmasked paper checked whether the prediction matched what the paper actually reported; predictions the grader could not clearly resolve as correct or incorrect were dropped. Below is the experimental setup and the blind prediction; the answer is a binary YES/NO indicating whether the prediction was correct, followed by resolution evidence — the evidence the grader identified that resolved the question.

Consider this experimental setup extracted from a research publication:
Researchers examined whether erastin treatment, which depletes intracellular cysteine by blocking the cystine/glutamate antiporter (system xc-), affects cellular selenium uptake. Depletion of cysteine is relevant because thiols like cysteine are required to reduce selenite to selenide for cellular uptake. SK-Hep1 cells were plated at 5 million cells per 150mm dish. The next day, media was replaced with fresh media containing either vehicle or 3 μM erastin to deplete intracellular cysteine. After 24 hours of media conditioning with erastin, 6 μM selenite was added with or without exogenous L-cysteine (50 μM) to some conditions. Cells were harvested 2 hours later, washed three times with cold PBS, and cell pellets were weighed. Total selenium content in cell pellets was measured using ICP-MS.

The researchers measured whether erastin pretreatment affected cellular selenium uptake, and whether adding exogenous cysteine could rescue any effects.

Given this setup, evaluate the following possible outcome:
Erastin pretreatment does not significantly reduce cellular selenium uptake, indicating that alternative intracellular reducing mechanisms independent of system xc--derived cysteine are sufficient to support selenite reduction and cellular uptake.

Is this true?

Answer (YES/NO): NO